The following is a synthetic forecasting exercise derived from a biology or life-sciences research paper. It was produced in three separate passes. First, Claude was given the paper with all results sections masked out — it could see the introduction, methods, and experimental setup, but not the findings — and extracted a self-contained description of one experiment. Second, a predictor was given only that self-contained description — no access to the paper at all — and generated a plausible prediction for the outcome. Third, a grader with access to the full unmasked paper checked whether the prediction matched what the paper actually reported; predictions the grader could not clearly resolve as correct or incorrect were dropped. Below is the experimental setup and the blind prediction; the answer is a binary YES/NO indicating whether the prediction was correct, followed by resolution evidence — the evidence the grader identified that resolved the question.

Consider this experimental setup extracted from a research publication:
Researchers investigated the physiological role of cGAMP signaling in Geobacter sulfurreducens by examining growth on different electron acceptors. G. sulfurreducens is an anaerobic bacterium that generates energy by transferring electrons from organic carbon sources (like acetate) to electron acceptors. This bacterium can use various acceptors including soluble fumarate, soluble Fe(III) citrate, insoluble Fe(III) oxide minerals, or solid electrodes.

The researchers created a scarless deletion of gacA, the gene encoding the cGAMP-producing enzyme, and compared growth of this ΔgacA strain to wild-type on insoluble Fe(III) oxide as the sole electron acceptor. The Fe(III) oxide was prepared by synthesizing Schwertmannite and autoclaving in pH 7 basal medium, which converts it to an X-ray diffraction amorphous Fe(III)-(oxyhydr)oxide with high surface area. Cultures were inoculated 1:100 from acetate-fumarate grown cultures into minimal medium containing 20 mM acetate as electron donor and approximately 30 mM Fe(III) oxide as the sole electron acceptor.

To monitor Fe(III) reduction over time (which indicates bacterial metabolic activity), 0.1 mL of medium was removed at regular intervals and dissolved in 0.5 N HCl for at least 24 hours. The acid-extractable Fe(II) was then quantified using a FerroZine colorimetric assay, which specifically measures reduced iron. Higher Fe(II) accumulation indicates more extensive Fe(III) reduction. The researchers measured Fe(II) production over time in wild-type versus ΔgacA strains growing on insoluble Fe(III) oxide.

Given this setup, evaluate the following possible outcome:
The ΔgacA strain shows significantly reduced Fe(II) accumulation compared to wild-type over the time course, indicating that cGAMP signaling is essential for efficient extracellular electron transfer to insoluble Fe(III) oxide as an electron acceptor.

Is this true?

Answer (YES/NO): YES